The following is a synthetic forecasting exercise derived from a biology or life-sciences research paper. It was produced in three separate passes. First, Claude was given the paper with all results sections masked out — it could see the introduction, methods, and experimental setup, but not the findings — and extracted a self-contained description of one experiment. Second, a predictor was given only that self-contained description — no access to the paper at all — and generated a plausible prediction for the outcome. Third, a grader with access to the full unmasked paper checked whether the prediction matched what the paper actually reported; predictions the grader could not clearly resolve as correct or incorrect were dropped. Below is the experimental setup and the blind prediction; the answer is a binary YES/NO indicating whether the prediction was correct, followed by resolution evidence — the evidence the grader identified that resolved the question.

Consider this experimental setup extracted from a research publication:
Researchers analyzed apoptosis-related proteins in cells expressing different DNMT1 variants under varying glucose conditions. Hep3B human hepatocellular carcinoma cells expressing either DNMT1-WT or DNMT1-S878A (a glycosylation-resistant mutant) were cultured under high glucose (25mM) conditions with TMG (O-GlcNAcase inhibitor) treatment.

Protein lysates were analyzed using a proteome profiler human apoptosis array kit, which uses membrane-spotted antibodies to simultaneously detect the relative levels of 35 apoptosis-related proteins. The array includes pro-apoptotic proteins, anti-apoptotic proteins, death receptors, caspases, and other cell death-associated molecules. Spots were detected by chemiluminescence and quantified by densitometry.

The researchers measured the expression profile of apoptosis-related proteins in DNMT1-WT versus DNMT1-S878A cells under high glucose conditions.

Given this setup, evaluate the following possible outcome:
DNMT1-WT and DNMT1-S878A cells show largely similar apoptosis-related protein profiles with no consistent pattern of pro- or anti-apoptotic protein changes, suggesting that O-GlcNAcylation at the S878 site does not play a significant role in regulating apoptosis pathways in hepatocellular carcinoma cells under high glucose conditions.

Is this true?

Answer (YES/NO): NO